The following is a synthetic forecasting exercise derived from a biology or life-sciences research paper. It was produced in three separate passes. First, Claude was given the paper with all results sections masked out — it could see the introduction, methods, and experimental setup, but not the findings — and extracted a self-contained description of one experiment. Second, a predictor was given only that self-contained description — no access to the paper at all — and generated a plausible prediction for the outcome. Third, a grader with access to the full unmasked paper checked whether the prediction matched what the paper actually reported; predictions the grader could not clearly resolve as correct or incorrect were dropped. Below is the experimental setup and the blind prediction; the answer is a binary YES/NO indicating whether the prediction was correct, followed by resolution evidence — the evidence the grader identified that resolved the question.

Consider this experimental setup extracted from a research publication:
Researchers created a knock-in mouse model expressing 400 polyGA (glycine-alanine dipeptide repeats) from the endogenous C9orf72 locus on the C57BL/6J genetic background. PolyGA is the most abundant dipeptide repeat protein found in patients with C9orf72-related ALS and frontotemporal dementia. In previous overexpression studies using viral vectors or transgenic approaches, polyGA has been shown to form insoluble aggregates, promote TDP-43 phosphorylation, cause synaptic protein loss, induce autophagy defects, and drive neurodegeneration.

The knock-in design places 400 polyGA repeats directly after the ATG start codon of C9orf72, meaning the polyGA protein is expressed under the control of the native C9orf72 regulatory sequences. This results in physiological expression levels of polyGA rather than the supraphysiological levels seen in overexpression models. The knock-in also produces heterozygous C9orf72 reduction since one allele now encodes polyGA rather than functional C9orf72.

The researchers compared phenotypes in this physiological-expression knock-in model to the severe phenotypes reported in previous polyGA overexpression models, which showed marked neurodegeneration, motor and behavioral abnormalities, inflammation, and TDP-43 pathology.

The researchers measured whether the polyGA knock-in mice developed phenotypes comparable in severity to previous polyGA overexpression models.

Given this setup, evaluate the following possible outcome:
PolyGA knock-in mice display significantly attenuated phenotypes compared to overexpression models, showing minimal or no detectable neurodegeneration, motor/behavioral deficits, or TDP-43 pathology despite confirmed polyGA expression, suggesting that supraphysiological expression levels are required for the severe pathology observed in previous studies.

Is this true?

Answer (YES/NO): YES